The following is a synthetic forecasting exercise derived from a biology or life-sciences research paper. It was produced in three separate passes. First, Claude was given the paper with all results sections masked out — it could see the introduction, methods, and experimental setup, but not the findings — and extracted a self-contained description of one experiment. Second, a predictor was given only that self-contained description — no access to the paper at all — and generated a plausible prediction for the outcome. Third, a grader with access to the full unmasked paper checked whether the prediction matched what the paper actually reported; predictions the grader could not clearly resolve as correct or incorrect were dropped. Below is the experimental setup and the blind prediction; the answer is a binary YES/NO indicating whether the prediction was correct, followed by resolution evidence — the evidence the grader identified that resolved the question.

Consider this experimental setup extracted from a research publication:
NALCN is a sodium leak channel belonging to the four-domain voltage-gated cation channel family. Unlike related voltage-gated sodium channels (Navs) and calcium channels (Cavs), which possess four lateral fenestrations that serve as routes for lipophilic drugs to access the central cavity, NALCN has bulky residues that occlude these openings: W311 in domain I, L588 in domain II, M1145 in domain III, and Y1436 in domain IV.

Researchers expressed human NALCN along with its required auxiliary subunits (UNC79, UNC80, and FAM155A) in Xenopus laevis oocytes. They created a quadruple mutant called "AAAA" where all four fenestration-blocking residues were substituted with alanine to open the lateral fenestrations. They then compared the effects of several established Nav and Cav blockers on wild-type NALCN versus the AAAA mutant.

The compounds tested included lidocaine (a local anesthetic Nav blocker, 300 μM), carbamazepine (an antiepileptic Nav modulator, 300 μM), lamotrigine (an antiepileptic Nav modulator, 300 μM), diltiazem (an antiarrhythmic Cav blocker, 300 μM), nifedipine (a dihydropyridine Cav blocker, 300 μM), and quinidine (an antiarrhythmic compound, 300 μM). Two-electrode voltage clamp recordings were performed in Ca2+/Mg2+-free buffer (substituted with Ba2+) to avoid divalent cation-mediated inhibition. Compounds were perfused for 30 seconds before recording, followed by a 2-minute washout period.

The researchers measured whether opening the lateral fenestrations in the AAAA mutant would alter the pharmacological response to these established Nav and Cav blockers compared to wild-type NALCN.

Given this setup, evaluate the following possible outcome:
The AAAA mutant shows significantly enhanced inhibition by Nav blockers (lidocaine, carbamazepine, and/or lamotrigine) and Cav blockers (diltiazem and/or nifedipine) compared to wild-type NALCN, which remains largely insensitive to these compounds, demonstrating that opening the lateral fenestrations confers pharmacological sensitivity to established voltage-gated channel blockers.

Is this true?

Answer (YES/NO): NO